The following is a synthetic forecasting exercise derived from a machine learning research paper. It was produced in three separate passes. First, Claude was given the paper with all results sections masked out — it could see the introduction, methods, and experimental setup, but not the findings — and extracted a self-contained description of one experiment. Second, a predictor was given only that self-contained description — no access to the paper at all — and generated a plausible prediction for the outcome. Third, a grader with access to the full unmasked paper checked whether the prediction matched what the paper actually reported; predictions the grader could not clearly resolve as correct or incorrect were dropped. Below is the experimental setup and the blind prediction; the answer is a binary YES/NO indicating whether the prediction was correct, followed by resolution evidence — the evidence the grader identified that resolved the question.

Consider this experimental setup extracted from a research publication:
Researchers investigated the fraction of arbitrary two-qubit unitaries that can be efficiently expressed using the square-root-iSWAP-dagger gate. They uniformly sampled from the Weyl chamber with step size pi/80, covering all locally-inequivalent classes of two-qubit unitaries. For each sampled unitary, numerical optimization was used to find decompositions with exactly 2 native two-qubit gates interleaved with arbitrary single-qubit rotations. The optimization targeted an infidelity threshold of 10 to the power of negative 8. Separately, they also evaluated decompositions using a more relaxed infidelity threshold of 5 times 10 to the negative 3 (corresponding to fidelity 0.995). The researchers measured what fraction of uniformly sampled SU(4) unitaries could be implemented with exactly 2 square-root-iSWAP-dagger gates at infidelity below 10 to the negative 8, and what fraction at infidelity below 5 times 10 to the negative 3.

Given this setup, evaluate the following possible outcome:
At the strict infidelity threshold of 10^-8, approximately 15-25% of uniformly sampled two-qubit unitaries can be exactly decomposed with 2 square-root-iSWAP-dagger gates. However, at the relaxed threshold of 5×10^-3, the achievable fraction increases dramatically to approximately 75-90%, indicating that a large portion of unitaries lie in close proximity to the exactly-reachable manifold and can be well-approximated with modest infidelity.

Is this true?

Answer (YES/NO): NO